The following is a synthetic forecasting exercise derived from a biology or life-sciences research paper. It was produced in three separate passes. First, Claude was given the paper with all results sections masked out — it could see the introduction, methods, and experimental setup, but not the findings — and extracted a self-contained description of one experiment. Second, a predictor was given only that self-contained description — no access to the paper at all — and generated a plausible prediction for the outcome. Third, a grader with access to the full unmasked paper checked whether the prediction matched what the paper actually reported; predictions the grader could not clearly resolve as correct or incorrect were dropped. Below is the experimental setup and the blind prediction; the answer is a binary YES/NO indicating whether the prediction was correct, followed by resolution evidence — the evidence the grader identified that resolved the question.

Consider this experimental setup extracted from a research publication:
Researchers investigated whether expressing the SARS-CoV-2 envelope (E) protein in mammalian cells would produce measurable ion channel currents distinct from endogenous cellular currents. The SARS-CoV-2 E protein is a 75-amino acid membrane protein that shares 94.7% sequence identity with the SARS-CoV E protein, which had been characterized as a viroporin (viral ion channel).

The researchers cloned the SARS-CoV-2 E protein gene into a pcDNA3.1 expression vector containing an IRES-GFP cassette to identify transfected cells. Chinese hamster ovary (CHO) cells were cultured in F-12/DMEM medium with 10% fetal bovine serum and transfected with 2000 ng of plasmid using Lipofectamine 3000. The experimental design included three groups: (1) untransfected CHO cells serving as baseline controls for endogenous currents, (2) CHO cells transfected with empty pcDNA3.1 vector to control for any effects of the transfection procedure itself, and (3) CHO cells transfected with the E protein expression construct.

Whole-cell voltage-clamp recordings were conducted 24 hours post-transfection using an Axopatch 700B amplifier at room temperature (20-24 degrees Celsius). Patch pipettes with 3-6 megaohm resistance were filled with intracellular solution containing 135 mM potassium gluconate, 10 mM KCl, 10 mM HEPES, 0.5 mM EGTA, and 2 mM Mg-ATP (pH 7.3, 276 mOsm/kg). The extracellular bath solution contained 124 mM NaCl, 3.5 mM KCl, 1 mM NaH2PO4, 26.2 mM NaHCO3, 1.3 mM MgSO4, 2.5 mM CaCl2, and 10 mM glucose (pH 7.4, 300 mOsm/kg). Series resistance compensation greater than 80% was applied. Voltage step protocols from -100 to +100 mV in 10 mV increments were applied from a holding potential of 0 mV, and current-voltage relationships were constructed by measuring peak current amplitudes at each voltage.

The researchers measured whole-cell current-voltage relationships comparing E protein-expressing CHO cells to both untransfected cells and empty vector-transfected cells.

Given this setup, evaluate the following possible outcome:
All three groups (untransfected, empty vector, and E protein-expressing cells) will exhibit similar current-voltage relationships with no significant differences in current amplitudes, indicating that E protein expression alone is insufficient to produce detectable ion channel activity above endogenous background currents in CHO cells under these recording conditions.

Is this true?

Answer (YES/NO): NO